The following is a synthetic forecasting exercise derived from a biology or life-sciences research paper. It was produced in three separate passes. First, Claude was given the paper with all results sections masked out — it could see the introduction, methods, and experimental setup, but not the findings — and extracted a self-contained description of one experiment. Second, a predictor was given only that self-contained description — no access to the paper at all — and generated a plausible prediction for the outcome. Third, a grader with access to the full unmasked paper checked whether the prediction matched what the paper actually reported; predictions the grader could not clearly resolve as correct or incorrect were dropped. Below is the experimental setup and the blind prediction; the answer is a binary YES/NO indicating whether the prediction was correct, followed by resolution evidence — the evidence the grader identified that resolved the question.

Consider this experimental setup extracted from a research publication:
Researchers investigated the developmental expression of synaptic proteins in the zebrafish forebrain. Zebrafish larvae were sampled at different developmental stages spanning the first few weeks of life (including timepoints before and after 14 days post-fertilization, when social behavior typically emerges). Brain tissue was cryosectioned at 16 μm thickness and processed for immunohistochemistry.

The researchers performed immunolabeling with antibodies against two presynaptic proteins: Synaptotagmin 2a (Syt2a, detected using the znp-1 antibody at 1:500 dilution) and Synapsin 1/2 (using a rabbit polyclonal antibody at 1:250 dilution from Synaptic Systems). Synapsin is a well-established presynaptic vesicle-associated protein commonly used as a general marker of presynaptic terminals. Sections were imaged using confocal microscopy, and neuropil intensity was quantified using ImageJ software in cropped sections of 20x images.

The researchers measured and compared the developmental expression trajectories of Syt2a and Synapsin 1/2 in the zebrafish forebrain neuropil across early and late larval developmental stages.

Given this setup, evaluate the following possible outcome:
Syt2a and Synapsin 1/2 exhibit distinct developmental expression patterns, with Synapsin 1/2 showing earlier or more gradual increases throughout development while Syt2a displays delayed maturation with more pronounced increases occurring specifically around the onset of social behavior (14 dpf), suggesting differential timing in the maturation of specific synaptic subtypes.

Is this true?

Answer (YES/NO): YES